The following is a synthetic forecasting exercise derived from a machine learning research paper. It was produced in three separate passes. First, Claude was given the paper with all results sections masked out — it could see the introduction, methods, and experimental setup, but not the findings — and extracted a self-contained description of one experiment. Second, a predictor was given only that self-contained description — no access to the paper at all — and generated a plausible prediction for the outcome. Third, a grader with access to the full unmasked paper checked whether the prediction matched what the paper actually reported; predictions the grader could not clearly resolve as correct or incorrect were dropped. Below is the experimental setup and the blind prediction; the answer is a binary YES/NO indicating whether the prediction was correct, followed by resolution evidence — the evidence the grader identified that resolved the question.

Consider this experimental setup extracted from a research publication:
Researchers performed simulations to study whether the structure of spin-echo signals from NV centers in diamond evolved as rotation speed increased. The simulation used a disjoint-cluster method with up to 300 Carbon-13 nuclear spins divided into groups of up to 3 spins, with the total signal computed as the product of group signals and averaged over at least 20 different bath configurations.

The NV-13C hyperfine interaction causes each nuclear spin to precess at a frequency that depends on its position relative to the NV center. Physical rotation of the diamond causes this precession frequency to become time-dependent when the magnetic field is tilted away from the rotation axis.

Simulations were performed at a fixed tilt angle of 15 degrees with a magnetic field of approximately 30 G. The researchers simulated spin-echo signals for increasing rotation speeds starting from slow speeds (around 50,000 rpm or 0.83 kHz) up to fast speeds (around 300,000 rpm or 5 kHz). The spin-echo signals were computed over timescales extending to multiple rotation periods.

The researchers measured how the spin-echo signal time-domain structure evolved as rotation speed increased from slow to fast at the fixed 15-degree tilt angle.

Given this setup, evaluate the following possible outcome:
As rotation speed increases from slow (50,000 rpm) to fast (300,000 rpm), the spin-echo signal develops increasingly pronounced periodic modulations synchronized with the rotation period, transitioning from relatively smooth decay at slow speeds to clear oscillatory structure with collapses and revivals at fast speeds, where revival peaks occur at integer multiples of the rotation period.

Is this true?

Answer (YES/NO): NO